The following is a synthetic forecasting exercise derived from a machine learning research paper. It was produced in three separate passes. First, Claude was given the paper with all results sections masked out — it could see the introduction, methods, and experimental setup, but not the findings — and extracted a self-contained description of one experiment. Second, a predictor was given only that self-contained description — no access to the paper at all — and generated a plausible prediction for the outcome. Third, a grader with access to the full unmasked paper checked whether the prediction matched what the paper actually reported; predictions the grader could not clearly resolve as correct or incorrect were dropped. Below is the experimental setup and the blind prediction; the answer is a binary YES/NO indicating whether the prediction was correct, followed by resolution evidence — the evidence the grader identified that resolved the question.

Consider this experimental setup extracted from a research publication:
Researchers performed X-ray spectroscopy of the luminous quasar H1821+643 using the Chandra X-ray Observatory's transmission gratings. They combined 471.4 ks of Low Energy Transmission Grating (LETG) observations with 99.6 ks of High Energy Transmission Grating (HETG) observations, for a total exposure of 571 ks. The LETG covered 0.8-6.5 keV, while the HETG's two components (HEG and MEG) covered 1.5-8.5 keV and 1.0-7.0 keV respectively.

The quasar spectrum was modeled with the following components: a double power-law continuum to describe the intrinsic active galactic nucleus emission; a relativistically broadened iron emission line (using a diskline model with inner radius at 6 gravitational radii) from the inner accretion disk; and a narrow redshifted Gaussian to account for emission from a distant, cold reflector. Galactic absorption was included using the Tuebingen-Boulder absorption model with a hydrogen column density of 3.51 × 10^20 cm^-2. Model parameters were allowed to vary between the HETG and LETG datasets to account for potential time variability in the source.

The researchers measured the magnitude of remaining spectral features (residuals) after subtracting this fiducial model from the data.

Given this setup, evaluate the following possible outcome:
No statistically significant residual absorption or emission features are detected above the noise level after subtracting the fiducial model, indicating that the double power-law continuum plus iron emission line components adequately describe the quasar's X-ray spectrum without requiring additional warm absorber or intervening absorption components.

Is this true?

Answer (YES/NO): YES